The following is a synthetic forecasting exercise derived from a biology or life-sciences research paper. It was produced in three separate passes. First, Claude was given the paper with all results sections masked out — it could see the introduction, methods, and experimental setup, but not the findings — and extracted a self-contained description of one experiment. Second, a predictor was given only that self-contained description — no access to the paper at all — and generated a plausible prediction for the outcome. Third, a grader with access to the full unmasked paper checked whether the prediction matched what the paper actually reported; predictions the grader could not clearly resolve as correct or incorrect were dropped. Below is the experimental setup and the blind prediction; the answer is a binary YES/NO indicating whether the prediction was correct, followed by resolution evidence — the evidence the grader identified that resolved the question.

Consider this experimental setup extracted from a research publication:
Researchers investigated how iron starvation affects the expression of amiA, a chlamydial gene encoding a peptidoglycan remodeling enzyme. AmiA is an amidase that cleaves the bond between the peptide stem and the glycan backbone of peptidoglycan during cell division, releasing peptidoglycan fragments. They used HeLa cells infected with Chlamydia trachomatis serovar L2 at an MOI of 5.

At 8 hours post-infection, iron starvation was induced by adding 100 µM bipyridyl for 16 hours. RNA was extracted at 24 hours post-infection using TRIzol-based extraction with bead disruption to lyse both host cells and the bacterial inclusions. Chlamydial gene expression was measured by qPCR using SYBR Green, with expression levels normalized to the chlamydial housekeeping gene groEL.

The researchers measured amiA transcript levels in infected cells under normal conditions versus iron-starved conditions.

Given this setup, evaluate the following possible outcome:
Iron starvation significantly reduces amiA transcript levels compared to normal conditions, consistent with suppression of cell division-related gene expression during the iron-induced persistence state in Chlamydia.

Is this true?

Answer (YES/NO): NO